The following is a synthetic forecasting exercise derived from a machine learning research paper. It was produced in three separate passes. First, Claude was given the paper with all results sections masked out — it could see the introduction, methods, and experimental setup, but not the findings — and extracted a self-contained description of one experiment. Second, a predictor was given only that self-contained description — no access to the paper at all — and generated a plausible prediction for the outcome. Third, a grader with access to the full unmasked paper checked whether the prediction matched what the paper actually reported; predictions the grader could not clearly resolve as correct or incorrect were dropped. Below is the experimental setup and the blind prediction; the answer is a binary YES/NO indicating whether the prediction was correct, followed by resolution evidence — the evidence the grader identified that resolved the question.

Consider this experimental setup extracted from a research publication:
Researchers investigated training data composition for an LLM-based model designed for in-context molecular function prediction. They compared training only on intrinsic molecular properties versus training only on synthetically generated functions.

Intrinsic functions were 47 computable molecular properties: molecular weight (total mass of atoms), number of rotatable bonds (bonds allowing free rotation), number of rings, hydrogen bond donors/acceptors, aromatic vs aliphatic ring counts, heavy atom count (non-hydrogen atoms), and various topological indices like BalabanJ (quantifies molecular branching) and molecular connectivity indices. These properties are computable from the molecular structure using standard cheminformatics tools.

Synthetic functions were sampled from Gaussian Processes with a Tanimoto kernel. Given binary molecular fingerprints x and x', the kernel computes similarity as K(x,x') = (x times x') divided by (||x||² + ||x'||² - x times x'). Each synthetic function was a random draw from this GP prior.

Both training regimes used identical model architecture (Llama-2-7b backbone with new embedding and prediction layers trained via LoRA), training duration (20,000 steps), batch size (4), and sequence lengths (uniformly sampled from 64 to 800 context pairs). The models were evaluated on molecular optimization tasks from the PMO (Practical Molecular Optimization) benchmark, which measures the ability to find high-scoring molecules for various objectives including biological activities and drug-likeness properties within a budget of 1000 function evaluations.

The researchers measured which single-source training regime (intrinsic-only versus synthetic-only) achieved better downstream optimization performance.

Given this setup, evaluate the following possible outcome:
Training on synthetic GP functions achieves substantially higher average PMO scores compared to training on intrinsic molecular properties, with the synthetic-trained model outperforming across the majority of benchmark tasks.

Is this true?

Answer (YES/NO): NO